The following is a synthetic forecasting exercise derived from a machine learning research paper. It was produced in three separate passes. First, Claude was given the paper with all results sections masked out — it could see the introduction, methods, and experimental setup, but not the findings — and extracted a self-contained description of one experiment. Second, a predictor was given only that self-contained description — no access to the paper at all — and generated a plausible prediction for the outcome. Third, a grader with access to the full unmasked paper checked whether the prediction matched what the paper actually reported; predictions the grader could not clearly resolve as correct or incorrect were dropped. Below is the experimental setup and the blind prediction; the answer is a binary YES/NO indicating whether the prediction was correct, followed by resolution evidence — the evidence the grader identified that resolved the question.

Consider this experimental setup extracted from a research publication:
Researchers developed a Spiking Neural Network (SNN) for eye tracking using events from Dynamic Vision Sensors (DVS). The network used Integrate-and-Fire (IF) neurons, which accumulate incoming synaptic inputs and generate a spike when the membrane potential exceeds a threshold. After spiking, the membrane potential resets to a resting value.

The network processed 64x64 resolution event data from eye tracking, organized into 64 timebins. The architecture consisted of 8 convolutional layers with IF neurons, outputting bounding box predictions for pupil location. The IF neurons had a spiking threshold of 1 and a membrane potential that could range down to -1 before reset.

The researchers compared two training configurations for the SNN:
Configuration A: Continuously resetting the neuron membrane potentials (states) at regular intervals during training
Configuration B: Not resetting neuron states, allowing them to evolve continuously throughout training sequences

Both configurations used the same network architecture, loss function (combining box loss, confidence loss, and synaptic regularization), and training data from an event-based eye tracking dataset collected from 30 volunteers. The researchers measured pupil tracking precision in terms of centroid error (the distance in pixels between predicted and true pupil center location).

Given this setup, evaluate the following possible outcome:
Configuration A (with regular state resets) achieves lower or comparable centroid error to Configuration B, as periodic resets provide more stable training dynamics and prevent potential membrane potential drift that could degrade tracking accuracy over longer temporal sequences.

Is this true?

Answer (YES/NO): YES